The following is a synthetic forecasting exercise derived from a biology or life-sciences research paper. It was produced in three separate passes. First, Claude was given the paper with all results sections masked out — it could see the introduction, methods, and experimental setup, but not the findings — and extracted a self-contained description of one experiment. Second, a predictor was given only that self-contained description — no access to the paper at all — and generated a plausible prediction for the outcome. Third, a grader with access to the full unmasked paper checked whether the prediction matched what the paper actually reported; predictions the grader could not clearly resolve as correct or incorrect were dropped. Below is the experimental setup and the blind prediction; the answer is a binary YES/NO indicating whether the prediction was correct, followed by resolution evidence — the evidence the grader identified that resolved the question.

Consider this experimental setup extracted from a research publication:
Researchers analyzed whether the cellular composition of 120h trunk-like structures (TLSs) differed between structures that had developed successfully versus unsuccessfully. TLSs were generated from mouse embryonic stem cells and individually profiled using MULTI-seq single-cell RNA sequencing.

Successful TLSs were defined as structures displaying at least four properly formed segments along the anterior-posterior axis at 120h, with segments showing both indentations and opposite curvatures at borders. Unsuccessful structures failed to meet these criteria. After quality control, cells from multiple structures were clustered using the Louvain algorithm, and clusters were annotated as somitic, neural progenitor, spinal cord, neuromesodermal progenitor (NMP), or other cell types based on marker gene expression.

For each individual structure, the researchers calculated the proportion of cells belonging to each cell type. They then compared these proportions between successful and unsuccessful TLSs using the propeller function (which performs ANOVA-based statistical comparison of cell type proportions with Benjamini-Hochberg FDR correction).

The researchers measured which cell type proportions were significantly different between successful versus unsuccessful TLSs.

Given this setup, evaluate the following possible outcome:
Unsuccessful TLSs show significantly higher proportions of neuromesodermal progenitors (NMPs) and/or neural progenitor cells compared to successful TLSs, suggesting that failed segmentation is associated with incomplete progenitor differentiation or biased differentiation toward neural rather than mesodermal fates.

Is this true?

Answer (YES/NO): NO